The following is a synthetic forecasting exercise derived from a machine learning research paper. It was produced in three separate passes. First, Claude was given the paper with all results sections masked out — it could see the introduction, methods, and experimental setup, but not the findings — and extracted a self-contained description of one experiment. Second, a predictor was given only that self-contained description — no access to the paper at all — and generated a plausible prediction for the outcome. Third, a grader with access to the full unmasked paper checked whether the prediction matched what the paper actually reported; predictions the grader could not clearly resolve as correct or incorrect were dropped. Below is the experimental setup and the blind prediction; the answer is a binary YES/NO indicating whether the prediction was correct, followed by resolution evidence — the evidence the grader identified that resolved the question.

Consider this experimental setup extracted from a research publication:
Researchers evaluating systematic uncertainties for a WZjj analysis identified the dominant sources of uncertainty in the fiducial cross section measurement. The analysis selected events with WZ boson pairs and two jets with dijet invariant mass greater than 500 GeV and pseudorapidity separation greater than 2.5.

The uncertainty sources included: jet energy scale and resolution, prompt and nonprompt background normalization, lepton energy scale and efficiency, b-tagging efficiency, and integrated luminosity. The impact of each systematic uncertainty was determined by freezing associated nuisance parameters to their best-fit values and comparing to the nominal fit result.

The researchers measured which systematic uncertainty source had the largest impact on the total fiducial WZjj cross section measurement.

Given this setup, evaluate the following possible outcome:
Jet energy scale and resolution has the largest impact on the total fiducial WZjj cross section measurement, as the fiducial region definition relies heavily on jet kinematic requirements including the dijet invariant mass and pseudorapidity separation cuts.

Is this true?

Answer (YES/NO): YES